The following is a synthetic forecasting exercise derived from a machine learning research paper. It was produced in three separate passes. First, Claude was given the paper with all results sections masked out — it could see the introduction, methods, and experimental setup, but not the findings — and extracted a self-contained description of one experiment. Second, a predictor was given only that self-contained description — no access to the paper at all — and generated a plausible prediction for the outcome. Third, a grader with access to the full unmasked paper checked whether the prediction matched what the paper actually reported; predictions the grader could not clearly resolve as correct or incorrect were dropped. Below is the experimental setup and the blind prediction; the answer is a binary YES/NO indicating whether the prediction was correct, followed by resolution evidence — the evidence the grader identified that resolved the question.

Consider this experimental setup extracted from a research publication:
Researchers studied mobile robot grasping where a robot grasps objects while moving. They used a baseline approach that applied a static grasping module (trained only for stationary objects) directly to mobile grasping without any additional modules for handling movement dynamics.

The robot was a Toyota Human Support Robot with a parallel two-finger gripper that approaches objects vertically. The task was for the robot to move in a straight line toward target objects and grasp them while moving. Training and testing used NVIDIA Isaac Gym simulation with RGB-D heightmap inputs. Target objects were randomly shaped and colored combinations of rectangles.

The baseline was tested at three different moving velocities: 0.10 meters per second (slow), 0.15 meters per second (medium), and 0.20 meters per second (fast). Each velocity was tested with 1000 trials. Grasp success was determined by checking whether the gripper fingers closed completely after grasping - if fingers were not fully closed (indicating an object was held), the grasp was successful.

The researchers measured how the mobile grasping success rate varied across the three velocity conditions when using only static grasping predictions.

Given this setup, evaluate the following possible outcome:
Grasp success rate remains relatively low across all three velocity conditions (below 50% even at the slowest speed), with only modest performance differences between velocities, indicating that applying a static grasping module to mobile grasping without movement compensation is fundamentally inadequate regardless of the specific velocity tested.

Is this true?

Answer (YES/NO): NO